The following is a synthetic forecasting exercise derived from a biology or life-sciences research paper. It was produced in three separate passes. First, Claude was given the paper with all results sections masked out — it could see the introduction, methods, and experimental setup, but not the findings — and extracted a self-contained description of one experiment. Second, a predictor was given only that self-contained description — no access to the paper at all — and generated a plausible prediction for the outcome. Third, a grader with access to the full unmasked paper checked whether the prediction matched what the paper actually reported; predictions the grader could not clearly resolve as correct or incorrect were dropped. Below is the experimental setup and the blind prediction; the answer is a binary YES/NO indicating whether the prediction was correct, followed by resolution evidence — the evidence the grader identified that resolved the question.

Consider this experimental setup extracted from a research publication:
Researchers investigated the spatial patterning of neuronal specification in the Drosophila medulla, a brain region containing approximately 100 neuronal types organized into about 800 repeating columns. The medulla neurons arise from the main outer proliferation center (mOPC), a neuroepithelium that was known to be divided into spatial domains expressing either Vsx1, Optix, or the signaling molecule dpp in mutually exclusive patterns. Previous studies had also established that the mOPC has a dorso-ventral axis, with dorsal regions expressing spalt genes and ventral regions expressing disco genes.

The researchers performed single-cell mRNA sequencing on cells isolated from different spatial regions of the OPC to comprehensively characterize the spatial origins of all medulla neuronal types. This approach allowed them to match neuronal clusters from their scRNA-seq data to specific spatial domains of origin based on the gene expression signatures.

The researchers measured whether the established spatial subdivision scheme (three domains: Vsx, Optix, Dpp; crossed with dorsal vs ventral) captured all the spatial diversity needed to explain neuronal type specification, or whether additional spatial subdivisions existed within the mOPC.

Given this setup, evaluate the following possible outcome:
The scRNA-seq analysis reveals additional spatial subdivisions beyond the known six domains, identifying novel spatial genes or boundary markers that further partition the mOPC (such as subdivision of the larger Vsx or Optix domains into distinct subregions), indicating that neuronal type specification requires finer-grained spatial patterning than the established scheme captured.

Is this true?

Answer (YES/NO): YES